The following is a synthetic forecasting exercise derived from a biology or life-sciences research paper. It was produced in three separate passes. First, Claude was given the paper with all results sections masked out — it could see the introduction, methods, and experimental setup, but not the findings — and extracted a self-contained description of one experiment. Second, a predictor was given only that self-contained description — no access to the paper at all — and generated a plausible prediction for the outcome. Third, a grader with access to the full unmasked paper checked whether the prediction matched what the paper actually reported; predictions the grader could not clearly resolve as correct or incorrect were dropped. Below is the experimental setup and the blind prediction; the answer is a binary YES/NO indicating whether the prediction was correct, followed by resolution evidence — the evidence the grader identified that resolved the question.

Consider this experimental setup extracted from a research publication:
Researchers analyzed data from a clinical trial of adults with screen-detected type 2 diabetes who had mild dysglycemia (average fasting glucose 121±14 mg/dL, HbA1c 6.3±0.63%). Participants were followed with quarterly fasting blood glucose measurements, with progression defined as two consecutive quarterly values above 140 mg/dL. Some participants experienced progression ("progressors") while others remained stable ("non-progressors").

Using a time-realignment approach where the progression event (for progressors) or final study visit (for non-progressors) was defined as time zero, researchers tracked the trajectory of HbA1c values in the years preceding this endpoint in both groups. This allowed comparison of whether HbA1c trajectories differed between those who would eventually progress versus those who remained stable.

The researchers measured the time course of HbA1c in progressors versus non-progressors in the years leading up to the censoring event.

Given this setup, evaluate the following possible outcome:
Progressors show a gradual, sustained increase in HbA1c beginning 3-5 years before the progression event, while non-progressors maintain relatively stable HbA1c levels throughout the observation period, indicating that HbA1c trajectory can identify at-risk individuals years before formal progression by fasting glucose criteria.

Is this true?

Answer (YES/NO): NO